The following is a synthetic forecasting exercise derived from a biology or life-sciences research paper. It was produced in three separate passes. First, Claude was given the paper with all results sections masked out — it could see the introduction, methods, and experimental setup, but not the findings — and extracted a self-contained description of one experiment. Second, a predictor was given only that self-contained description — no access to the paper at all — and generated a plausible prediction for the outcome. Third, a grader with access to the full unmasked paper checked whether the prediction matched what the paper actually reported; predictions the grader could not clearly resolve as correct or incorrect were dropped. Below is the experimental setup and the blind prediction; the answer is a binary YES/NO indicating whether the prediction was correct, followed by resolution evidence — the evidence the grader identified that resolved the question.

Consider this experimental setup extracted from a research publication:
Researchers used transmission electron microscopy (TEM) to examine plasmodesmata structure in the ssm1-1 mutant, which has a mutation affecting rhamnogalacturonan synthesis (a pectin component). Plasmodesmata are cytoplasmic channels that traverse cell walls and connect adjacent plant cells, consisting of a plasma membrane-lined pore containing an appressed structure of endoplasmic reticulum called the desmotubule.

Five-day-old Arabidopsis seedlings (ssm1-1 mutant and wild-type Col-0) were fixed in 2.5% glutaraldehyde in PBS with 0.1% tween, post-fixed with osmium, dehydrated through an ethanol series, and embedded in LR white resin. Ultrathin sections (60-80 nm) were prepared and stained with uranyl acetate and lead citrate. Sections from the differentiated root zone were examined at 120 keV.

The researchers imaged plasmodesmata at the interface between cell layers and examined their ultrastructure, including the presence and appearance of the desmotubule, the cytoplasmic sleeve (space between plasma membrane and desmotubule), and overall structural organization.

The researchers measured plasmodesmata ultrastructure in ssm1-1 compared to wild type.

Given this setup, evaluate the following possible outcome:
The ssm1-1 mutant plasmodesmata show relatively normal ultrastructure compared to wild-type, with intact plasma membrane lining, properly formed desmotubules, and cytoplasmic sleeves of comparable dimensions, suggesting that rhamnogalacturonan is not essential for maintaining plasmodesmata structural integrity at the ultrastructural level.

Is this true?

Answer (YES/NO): NO